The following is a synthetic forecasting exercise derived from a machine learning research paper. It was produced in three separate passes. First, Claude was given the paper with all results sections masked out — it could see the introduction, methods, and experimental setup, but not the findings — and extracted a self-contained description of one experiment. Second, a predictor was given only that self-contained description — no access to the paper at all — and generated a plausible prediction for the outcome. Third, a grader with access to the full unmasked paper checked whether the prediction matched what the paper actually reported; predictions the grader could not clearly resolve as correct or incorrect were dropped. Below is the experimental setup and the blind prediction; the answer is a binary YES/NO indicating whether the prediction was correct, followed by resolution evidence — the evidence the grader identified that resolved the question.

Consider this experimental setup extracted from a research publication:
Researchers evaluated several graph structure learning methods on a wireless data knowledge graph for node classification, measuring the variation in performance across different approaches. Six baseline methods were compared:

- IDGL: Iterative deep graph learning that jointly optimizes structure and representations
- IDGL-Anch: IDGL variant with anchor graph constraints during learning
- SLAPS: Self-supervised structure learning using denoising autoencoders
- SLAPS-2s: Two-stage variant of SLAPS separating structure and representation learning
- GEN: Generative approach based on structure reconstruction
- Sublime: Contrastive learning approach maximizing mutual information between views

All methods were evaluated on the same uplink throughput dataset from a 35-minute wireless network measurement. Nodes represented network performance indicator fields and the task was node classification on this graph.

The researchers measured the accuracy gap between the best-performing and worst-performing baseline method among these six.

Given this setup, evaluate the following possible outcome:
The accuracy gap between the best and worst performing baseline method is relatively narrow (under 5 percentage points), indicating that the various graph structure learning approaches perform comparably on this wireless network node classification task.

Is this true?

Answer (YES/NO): NO